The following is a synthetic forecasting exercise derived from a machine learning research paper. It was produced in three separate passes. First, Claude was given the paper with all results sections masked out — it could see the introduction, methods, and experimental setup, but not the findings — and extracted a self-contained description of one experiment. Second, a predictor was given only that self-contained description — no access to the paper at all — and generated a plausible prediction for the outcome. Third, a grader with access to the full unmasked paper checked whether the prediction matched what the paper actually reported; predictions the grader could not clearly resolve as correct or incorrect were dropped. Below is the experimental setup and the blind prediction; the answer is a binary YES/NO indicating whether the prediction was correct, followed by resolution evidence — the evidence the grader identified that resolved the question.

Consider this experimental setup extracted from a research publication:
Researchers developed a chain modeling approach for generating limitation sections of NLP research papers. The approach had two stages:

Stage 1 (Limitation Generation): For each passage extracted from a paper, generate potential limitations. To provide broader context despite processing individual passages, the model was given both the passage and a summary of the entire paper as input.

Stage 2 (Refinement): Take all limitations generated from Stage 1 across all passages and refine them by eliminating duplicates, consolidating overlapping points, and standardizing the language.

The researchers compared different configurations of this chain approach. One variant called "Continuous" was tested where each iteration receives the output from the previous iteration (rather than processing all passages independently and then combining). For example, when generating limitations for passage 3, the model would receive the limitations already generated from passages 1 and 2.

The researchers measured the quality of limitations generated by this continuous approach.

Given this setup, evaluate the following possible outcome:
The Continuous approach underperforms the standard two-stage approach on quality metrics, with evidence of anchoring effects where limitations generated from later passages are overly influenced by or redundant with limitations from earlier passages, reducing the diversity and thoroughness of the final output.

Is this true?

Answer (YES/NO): YES